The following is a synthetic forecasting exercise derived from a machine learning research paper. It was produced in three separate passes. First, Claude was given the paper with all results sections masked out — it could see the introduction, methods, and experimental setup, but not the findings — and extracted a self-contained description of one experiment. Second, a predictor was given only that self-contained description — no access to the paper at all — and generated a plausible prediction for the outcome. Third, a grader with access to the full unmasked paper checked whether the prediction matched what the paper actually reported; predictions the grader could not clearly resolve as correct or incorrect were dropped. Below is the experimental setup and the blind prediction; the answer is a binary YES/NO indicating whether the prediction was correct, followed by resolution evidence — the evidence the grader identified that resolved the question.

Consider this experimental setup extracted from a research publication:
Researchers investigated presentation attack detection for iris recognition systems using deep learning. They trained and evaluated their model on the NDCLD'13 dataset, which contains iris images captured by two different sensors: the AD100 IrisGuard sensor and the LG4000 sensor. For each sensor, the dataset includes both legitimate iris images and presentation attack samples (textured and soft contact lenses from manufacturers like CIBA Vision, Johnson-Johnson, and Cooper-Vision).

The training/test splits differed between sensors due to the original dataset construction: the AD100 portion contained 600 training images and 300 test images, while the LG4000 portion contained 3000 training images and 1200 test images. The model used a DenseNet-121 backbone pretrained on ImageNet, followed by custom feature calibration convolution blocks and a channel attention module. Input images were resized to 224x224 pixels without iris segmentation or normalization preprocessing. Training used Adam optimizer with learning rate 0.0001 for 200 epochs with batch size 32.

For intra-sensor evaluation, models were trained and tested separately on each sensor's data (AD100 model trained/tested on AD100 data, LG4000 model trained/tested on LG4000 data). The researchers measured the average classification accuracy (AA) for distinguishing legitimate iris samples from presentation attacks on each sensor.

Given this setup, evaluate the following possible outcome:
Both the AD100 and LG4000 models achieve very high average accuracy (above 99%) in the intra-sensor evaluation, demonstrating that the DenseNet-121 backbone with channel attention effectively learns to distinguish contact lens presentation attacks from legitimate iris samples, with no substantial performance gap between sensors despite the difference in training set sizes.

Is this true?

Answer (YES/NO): NO